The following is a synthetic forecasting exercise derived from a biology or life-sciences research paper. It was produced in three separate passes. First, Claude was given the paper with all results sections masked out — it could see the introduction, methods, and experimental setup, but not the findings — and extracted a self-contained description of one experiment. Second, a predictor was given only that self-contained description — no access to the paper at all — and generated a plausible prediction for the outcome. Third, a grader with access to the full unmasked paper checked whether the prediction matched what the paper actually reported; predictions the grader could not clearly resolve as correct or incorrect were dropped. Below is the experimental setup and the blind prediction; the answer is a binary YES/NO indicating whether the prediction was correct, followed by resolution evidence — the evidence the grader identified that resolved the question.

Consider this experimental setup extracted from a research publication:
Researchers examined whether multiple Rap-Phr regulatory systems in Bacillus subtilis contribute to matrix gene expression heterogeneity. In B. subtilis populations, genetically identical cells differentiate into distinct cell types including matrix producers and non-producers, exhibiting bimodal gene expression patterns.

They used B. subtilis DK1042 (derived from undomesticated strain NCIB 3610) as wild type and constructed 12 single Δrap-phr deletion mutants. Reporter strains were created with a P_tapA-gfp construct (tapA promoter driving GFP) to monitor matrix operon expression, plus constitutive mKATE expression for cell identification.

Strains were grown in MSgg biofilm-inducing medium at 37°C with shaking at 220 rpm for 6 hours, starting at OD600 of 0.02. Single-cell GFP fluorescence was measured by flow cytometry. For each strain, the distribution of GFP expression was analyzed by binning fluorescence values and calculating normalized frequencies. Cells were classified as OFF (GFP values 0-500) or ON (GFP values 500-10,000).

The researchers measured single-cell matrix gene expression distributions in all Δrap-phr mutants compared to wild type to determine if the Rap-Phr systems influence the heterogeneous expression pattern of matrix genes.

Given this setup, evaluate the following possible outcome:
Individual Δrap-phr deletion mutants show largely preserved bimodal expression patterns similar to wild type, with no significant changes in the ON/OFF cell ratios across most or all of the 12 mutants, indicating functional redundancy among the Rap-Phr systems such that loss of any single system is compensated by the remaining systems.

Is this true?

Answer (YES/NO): NO